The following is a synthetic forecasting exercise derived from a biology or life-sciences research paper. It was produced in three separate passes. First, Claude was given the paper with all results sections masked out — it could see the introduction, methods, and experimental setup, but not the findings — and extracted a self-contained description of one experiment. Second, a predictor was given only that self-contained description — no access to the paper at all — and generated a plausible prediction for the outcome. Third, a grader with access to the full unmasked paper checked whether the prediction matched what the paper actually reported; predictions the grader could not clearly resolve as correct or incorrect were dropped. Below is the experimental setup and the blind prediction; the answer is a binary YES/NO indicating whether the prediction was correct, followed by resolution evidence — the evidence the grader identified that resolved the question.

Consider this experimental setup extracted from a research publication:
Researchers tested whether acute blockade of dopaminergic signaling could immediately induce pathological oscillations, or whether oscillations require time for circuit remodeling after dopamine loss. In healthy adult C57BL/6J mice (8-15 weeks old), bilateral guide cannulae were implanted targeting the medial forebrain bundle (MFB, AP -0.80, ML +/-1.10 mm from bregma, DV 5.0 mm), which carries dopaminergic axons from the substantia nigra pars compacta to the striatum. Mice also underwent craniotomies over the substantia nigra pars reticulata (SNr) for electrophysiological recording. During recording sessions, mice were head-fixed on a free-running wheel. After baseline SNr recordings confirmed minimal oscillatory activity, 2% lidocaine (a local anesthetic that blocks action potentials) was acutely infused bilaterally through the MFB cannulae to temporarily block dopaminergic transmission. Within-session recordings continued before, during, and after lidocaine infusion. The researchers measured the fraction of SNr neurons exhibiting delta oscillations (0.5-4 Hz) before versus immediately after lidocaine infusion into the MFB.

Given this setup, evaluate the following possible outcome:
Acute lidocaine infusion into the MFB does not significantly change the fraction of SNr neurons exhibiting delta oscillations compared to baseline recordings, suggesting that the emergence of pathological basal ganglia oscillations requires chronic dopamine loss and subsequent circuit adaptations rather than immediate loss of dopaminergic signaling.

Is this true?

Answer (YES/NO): NO